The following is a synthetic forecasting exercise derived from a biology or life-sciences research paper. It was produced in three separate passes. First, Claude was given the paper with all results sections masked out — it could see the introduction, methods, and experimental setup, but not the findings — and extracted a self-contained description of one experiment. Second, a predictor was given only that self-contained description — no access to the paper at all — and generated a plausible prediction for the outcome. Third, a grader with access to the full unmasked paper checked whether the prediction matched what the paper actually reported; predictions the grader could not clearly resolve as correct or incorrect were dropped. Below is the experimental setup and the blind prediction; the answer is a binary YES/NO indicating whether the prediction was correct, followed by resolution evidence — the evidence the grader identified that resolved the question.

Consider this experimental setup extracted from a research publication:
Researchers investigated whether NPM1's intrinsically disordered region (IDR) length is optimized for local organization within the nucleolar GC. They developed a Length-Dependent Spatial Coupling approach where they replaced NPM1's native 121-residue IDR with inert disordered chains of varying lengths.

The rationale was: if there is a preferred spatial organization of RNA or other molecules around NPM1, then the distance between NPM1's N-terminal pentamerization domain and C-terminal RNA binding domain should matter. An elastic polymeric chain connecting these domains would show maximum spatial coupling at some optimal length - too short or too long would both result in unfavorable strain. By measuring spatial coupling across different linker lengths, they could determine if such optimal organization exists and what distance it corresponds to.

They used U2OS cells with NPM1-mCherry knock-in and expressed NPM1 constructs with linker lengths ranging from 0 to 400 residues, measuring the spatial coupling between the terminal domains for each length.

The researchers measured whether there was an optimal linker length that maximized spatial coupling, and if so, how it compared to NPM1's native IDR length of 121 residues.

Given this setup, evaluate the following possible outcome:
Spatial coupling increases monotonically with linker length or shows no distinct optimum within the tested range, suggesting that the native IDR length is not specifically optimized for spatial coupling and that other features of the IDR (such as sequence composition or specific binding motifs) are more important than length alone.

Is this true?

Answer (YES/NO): NO